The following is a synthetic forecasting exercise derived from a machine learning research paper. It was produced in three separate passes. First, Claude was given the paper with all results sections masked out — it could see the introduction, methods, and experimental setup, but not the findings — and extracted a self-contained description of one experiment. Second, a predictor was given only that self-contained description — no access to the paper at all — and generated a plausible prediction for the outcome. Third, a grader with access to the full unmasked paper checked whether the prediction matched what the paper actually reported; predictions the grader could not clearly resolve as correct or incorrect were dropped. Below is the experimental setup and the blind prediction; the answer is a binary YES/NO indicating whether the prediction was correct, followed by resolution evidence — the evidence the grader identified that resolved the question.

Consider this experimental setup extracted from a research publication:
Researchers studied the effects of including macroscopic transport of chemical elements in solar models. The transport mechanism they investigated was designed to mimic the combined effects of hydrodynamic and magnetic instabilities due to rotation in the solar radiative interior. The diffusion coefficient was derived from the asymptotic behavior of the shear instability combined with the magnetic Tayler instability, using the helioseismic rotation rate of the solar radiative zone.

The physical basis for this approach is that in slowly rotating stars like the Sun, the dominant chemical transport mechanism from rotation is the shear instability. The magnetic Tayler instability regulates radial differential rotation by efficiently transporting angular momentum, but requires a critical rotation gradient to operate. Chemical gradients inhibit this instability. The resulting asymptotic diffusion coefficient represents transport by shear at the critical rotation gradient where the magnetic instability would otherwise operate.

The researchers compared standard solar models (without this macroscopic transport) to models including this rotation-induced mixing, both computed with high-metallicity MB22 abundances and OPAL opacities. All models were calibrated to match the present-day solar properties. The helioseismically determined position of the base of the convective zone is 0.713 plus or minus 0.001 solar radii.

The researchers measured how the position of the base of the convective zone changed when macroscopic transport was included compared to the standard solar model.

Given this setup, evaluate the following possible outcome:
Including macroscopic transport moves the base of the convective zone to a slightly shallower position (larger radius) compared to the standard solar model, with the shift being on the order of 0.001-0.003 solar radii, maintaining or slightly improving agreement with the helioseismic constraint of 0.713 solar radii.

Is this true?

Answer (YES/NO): NO